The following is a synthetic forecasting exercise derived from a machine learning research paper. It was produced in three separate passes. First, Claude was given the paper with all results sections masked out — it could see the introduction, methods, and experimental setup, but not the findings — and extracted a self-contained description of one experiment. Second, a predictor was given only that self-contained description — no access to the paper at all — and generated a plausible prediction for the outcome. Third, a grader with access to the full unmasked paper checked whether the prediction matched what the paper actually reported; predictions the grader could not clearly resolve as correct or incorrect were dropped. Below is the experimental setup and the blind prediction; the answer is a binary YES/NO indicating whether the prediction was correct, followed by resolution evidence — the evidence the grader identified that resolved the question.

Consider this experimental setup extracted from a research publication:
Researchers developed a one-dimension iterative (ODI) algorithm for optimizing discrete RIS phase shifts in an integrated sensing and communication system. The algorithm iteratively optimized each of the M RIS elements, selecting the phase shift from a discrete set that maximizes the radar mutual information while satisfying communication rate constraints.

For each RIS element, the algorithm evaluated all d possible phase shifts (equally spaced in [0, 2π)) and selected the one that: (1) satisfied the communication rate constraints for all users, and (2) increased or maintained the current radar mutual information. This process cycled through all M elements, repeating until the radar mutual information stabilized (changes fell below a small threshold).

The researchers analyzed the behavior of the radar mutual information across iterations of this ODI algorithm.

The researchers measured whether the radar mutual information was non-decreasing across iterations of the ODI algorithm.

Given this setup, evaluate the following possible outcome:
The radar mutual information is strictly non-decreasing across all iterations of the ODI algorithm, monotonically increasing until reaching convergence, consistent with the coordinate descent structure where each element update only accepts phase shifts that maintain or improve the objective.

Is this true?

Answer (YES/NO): YES